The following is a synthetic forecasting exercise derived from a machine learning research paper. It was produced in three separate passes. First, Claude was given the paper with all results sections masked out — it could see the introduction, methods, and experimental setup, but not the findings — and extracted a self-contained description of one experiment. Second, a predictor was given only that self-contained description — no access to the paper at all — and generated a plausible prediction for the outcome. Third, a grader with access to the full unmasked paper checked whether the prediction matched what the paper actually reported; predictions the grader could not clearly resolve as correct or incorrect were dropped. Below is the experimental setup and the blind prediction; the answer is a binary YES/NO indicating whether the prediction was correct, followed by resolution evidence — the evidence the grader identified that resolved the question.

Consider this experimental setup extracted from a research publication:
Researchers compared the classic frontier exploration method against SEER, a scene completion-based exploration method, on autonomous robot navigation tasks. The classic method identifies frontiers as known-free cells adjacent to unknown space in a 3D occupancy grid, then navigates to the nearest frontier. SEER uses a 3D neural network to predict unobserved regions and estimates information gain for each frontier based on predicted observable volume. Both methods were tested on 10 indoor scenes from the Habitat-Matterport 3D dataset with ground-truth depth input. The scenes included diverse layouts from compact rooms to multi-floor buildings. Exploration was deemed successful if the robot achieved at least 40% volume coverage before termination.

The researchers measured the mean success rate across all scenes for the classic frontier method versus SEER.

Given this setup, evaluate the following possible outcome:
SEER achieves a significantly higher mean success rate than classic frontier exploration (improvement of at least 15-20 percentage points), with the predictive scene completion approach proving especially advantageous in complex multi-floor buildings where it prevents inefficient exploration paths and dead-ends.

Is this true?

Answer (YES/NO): NO